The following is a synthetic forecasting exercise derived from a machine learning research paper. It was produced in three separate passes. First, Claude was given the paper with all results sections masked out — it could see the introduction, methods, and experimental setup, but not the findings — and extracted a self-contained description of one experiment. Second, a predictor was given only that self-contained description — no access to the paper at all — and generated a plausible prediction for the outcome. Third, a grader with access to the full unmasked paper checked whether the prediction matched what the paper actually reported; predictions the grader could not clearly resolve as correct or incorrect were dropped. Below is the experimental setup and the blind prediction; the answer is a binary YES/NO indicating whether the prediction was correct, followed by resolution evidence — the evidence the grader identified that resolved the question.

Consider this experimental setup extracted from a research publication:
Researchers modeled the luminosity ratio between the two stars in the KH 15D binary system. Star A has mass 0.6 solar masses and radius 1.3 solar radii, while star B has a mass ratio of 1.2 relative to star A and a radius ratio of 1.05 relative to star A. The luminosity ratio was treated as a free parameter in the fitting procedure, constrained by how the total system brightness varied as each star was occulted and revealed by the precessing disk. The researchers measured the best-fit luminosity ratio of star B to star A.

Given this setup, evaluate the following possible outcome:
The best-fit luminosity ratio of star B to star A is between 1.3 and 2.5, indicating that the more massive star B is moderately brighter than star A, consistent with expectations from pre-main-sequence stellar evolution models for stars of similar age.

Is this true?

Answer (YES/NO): YES